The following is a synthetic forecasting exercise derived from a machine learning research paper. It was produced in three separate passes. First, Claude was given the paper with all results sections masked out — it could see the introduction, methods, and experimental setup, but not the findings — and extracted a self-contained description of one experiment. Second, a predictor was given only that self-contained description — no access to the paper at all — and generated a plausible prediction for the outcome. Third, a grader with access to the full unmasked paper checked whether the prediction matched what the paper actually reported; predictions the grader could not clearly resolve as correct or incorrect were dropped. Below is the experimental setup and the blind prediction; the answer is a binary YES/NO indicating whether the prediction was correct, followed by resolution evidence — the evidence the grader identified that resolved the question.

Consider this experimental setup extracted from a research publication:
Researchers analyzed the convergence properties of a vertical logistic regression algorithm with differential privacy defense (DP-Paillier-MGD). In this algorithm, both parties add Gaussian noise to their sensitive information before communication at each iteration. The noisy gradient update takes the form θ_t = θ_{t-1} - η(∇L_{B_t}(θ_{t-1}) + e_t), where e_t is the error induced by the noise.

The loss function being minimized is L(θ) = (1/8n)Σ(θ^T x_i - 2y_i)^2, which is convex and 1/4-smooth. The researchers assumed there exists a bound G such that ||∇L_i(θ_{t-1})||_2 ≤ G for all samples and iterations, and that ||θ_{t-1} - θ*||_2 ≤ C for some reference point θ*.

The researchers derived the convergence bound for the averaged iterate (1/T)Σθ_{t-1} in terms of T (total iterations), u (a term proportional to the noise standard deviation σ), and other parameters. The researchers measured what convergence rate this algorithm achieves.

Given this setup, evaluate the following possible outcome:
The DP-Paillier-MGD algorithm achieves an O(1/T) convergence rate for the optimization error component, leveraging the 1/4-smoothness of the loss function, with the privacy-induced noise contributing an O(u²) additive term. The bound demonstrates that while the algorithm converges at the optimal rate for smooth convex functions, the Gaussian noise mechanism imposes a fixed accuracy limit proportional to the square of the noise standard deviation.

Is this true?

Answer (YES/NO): NO